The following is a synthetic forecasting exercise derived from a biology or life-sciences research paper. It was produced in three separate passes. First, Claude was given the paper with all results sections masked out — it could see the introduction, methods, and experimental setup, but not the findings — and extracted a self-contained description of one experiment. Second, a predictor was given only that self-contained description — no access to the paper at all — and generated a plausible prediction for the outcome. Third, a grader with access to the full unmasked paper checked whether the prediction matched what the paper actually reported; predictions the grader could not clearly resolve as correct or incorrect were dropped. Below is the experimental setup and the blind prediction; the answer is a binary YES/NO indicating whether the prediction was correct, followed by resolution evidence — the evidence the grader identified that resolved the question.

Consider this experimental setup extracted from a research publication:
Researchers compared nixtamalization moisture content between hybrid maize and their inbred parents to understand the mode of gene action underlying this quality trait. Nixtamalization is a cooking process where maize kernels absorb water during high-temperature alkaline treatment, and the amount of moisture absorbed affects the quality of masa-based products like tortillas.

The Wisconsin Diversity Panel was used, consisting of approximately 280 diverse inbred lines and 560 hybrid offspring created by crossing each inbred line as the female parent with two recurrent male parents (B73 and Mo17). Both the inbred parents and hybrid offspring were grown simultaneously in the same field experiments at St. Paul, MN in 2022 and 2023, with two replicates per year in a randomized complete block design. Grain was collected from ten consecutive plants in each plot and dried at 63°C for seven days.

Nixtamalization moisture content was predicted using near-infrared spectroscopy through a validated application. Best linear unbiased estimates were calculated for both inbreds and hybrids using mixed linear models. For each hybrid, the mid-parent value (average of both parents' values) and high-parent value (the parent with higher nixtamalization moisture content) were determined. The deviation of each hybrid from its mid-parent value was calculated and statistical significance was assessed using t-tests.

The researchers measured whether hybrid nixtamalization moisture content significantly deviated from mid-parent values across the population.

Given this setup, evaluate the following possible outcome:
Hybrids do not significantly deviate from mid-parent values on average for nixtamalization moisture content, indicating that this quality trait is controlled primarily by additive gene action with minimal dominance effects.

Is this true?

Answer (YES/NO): NO